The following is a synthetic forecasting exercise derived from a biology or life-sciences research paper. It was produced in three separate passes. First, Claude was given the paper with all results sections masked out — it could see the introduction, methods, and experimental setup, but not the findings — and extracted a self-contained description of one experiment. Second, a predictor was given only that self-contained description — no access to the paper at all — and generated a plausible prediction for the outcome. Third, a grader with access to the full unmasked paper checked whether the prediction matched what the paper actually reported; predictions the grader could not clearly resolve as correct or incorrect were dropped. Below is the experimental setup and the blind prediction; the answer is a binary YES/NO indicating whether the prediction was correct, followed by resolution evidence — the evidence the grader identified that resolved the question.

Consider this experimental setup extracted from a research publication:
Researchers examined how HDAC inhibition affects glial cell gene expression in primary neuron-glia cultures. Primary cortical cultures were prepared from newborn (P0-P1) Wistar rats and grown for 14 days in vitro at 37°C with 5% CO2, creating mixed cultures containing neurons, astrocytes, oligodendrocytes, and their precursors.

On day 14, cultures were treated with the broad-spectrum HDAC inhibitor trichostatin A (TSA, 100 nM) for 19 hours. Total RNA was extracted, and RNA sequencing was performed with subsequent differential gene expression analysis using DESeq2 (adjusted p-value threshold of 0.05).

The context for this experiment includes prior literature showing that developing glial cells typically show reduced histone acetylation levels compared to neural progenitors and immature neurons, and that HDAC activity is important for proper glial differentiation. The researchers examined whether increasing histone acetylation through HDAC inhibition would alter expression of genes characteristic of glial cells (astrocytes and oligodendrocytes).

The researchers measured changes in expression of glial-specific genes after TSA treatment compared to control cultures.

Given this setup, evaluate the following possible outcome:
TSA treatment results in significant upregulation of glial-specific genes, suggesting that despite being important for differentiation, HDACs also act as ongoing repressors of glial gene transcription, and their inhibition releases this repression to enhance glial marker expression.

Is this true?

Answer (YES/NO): NO